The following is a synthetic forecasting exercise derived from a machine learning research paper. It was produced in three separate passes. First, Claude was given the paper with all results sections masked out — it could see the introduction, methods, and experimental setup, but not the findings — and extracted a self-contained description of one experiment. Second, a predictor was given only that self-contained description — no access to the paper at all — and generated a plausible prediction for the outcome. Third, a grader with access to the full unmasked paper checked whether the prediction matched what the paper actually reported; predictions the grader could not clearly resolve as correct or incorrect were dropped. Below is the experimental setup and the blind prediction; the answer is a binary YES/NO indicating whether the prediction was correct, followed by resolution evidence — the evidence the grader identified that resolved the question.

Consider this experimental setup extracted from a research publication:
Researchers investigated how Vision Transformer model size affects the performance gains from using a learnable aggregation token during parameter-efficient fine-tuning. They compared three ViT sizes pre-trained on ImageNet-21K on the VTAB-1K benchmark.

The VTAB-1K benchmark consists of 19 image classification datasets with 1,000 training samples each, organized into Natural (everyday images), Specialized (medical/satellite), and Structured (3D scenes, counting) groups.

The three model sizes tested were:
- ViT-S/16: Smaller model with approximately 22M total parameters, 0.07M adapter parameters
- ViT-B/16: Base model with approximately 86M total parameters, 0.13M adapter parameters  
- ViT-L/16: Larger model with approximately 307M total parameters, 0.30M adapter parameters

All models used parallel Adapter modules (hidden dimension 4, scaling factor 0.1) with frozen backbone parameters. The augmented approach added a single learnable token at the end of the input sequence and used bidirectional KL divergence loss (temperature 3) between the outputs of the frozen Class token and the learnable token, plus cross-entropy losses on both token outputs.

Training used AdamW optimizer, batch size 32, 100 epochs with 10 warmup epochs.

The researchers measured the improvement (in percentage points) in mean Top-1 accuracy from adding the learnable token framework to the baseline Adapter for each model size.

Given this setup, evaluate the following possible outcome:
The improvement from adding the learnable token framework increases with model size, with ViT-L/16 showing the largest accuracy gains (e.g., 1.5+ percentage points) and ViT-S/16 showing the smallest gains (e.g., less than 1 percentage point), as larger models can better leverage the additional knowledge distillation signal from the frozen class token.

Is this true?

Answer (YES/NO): NO